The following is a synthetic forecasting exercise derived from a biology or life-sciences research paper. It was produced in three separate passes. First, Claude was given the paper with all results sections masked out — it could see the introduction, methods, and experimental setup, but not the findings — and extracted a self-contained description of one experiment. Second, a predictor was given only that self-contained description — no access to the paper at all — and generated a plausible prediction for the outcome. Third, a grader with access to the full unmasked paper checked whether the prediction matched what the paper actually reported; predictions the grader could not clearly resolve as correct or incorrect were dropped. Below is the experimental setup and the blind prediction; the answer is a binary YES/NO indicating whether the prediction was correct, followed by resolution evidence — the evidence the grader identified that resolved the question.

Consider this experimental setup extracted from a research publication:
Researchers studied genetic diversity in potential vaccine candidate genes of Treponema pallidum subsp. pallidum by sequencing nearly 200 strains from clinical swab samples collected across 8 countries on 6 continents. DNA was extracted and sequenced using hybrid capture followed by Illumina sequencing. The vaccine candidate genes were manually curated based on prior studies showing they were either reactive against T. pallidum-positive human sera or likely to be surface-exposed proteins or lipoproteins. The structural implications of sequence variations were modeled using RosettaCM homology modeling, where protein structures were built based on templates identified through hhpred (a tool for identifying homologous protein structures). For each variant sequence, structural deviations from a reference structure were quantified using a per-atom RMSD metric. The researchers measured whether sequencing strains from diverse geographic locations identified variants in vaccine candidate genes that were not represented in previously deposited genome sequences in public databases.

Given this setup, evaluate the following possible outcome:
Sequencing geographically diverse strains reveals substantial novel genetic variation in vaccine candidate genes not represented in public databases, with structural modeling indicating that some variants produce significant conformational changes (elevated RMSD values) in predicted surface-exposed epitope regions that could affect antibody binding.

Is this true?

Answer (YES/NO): YES